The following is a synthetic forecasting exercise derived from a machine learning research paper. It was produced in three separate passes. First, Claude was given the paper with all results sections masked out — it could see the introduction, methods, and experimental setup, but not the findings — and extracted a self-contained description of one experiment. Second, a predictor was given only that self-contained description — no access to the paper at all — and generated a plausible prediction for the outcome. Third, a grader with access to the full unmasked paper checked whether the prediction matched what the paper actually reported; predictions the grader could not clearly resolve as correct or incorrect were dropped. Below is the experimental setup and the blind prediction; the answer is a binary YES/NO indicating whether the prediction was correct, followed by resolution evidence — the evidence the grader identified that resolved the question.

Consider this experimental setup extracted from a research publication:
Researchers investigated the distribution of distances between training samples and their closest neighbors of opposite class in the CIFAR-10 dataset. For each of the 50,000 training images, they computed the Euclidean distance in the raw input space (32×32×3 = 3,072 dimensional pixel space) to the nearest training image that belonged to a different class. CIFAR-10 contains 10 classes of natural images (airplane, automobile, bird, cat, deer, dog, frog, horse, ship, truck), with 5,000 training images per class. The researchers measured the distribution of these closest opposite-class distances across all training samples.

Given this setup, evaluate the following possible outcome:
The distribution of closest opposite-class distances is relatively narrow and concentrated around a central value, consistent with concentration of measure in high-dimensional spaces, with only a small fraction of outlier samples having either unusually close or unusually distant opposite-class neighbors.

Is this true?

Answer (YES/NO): NO